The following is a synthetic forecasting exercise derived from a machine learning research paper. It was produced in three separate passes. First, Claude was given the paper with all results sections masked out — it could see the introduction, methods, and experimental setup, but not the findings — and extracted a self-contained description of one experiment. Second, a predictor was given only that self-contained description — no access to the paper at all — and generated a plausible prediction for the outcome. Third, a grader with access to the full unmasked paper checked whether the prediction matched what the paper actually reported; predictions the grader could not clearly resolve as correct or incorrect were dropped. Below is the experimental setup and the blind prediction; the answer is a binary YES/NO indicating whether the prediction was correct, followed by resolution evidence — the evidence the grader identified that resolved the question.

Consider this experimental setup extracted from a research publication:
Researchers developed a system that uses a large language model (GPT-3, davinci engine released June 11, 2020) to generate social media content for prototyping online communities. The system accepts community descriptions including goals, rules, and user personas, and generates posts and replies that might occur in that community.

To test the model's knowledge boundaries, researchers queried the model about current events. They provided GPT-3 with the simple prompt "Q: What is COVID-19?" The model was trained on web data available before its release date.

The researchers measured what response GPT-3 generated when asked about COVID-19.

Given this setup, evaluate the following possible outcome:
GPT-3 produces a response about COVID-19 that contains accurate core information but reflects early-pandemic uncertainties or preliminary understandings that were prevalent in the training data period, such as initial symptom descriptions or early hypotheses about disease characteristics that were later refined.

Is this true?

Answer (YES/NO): NO